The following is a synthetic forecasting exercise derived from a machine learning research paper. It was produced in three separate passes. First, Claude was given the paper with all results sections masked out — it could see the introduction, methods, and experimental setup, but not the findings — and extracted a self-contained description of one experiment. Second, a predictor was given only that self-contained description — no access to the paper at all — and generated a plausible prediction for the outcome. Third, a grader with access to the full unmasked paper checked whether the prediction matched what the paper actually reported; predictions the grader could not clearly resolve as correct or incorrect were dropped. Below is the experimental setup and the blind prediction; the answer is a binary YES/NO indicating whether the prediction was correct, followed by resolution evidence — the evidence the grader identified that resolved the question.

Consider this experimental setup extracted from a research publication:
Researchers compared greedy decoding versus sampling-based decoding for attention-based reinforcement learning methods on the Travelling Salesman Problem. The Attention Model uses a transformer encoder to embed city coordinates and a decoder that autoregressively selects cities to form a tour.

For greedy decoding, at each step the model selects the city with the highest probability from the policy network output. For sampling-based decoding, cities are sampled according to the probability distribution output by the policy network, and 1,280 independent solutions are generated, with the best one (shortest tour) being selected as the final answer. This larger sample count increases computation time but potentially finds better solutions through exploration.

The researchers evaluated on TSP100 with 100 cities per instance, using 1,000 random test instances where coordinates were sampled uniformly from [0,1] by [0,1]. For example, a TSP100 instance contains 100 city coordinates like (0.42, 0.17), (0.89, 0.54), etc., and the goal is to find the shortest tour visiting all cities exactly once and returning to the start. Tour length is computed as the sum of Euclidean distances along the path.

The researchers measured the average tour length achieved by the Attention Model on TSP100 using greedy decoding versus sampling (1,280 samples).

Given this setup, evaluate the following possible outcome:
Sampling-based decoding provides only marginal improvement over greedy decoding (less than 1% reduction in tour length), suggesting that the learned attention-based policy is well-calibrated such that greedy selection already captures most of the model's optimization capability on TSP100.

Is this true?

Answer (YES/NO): NO